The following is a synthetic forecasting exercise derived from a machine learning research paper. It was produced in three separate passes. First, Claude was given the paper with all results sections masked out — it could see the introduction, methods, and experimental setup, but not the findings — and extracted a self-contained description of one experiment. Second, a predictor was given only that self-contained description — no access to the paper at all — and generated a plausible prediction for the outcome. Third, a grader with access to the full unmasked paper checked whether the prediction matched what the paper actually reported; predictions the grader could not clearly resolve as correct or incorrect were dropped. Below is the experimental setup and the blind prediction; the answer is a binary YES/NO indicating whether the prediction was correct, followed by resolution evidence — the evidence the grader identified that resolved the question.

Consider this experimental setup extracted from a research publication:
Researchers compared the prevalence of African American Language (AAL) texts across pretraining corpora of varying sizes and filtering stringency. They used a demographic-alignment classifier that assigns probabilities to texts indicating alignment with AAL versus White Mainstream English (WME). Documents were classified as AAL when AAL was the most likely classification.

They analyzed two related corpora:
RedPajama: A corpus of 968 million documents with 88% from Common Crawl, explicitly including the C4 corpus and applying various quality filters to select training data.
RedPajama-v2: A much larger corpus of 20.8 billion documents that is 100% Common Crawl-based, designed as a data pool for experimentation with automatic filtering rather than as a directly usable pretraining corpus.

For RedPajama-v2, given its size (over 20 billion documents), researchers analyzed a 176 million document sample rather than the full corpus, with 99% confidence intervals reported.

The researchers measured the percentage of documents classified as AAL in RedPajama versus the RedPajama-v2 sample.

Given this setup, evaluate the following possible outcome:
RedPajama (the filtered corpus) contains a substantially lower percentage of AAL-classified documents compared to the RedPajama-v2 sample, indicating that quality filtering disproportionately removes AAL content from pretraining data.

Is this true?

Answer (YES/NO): YES